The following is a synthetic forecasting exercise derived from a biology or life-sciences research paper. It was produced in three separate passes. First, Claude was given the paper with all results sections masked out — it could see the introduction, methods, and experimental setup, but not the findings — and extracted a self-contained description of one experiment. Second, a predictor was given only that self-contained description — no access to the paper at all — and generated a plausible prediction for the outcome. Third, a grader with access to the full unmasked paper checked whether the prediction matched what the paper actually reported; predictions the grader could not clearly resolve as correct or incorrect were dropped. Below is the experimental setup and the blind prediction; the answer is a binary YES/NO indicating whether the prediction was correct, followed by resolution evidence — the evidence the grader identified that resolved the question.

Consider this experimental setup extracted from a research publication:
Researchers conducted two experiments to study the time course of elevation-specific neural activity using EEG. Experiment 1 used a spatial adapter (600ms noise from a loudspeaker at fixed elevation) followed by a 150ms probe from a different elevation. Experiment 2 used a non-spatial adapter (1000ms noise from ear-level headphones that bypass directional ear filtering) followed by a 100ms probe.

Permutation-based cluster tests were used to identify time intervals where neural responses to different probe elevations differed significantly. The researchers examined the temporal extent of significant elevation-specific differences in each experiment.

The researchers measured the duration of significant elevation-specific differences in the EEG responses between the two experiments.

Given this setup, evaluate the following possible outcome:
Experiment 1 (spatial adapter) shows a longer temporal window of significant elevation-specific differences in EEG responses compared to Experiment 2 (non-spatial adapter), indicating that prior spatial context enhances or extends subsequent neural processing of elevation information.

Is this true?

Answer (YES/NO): NO